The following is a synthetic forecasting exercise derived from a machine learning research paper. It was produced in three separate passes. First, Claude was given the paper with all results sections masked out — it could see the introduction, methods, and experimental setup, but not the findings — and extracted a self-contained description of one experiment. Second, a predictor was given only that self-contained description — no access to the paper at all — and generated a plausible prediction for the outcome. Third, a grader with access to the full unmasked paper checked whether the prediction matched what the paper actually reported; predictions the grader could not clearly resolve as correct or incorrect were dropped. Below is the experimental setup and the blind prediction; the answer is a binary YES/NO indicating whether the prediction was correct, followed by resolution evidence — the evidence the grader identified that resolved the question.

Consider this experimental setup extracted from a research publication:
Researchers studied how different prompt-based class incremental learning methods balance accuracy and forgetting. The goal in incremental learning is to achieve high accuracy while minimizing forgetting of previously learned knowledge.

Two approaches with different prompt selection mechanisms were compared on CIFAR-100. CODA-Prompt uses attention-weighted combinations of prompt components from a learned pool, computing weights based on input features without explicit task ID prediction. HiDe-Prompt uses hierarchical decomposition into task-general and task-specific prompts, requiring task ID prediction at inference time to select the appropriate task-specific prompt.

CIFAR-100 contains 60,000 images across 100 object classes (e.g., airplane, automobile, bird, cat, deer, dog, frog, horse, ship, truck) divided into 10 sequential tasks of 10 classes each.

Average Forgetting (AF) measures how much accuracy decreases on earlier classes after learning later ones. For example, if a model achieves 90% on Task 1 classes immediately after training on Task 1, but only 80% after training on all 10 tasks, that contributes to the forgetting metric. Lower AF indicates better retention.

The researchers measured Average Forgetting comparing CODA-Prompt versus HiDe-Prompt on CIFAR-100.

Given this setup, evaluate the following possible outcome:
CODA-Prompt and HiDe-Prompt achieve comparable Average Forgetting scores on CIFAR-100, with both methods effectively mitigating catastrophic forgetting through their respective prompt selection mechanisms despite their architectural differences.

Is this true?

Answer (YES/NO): NO